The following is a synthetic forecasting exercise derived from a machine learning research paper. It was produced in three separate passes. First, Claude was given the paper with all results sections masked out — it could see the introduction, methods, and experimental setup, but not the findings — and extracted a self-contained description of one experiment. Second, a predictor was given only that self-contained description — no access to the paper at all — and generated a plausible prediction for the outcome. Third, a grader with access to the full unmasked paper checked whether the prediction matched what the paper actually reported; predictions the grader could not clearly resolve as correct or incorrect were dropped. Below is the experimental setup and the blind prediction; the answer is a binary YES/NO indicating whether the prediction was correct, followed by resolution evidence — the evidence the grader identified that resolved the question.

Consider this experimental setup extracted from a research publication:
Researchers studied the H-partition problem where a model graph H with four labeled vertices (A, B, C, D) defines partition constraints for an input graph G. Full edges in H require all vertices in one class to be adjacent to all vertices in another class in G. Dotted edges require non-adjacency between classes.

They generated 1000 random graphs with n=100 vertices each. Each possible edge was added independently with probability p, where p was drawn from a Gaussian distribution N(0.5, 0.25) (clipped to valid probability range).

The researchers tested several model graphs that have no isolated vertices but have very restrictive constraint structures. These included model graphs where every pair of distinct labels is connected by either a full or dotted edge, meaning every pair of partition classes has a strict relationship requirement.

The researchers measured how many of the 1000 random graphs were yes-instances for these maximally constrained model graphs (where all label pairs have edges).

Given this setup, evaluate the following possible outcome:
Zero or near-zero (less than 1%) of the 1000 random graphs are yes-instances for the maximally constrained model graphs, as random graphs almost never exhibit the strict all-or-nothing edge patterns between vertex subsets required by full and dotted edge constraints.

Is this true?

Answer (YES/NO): YES